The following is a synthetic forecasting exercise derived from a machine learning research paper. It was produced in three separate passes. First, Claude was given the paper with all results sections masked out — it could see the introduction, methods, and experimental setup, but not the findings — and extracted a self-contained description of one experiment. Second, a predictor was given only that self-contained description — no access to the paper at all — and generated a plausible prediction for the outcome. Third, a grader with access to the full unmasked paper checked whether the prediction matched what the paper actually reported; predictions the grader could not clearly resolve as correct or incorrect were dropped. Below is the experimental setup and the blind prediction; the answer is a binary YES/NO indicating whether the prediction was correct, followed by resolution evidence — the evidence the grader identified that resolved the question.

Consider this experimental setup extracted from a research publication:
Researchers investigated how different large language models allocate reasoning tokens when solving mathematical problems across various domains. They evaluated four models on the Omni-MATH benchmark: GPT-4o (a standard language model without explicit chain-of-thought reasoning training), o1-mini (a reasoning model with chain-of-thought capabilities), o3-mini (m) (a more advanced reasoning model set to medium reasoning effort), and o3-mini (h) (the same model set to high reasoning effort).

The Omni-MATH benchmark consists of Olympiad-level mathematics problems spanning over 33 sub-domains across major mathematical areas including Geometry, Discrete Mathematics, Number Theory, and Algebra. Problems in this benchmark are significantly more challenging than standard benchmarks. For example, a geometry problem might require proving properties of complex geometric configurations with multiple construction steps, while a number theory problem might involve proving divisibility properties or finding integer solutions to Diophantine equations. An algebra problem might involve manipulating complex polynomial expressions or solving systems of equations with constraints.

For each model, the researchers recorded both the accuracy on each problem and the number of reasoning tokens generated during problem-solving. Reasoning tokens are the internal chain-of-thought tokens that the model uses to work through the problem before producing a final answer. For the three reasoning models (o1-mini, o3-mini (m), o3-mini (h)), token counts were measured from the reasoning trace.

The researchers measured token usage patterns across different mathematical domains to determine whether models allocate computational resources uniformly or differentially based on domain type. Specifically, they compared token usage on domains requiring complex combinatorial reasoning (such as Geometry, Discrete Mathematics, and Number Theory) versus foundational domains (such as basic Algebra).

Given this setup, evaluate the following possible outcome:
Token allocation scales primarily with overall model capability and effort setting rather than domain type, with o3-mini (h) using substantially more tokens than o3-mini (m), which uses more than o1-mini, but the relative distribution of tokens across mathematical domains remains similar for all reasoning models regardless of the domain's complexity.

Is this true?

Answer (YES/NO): NO